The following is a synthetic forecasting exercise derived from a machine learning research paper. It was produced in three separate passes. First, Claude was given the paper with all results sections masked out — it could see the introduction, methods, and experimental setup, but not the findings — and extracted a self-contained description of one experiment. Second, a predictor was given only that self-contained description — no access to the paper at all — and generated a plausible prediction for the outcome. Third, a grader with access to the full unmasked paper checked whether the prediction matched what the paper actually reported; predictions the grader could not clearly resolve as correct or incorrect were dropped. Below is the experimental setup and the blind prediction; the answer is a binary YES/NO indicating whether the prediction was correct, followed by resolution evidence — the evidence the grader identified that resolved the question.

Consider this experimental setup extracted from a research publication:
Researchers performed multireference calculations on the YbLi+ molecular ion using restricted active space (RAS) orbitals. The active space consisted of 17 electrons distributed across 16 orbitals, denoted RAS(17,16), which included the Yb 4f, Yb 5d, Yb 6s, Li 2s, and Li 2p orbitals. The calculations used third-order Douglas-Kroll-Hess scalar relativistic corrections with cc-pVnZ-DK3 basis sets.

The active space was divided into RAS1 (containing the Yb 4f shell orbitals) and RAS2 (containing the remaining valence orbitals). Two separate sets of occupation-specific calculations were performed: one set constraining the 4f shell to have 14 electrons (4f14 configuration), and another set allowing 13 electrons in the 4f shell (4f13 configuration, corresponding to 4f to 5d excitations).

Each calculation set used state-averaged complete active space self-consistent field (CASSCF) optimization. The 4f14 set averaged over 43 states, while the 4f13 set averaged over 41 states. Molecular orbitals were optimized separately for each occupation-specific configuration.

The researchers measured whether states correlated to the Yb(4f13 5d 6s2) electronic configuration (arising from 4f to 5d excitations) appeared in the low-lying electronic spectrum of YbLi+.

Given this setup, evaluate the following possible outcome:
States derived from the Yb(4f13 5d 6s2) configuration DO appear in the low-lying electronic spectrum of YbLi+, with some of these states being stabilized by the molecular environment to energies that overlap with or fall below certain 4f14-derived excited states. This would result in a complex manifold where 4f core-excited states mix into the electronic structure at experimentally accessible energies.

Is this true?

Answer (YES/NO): YES